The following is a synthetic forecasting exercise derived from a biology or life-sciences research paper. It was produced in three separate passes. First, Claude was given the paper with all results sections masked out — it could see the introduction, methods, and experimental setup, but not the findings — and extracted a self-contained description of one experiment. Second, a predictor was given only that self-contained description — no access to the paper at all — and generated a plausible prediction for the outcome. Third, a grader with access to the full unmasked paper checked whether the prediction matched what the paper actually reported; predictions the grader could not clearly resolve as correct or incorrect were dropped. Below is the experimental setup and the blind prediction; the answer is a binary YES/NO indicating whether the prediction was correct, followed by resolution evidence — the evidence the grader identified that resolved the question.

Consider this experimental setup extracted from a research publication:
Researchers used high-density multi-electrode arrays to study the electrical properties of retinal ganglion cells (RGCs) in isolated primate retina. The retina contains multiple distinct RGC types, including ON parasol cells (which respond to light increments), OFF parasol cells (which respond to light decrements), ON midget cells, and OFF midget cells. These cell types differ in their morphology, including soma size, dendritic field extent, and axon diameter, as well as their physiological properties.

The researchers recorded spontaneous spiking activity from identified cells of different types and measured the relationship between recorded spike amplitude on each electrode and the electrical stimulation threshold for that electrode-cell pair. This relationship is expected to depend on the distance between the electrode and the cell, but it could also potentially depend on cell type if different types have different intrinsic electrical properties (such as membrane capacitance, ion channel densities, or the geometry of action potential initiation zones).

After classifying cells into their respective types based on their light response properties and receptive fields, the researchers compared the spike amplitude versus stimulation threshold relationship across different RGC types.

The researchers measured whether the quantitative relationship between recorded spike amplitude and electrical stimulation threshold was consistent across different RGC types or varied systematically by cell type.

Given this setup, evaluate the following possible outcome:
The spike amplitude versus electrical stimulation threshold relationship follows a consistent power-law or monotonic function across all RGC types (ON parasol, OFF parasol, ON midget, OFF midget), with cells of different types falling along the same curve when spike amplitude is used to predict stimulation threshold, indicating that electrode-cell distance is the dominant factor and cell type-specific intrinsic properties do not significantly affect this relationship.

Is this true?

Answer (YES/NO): NO